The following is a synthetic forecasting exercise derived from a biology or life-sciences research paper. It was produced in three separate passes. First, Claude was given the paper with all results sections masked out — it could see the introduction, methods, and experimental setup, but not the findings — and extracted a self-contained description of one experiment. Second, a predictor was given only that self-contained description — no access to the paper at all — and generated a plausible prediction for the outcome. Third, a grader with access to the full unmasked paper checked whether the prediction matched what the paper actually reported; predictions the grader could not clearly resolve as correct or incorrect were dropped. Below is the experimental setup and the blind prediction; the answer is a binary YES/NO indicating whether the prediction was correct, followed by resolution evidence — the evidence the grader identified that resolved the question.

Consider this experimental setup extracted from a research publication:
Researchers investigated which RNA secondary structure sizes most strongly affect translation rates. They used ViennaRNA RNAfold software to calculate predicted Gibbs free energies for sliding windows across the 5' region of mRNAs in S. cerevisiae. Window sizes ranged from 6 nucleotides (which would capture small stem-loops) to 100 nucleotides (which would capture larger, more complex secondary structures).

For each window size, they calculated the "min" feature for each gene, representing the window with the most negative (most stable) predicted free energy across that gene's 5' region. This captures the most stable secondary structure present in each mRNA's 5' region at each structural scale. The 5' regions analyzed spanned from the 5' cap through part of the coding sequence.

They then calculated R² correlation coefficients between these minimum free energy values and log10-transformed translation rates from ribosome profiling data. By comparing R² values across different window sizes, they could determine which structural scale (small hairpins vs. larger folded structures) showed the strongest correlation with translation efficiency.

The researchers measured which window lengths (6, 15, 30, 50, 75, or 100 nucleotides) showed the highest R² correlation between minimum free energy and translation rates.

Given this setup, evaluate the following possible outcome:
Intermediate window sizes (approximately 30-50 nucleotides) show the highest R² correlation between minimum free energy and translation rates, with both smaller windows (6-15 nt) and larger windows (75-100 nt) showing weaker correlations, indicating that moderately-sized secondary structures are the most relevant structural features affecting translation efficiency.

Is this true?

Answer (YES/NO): YES